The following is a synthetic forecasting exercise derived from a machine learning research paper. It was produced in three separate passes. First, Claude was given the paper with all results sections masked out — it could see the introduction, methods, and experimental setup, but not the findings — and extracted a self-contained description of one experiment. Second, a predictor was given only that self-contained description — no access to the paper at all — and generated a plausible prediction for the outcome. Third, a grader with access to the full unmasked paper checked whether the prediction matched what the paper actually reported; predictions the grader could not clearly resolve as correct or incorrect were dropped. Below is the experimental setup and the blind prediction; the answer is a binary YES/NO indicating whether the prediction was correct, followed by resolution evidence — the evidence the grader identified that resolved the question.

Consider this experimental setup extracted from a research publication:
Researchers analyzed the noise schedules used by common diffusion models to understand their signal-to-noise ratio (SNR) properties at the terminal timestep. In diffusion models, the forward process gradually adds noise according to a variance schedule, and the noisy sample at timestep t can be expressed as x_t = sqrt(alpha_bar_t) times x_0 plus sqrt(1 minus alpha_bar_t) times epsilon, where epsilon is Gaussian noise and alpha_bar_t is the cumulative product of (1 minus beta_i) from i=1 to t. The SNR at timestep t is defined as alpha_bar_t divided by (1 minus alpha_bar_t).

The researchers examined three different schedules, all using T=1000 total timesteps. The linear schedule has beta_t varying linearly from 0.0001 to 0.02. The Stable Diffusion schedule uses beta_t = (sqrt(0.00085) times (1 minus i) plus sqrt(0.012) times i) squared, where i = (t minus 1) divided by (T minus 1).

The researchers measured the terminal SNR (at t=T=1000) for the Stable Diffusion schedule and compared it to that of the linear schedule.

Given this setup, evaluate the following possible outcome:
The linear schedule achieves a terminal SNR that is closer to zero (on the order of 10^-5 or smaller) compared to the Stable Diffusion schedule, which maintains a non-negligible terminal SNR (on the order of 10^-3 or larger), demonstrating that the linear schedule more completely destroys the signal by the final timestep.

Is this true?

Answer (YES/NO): YES